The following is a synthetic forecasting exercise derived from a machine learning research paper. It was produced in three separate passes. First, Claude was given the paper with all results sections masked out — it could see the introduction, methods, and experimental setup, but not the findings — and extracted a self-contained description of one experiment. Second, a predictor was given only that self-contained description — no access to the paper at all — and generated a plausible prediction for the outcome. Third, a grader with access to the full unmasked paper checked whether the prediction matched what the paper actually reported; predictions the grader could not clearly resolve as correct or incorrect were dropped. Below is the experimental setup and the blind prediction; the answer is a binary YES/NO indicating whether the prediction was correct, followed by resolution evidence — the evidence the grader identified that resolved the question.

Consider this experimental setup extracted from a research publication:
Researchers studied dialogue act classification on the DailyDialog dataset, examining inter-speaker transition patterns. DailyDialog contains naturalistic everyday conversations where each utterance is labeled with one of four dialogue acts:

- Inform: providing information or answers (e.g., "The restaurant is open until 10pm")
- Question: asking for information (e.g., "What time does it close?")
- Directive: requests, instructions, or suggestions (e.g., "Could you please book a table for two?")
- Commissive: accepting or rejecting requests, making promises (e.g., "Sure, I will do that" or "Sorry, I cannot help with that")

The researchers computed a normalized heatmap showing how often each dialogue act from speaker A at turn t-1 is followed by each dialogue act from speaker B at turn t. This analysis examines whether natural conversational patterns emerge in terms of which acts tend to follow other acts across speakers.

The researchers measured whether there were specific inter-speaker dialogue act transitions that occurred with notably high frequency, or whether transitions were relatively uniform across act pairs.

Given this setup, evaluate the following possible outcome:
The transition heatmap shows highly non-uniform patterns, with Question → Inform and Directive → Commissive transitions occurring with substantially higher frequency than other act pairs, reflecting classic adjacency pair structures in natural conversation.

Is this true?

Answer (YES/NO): YES